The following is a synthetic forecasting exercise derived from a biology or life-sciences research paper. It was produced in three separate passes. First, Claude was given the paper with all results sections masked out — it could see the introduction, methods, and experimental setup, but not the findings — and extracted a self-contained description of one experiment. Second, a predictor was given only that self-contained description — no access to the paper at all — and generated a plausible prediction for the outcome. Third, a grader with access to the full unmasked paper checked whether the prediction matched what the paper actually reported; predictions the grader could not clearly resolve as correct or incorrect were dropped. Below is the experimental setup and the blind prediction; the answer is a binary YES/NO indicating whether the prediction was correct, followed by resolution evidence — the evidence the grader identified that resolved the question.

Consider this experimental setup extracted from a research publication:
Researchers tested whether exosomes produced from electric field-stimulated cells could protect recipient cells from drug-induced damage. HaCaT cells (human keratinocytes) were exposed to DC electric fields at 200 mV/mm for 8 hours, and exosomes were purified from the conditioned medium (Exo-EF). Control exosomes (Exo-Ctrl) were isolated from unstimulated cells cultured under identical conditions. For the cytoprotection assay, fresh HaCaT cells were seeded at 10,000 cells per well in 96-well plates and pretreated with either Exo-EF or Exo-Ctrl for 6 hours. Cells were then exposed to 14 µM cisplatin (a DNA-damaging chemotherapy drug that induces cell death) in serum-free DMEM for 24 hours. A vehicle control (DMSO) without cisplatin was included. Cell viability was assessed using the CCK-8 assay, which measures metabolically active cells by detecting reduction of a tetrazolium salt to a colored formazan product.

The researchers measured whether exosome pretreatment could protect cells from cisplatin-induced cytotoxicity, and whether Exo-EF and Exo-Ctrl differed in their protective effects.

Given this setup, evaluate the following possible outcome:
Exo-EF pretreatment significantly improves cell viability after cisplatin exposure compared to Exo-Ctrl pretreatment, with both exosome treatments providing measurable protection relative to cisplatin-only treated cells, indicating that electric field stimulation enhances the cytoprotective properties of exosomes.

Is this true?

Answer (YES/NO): NO